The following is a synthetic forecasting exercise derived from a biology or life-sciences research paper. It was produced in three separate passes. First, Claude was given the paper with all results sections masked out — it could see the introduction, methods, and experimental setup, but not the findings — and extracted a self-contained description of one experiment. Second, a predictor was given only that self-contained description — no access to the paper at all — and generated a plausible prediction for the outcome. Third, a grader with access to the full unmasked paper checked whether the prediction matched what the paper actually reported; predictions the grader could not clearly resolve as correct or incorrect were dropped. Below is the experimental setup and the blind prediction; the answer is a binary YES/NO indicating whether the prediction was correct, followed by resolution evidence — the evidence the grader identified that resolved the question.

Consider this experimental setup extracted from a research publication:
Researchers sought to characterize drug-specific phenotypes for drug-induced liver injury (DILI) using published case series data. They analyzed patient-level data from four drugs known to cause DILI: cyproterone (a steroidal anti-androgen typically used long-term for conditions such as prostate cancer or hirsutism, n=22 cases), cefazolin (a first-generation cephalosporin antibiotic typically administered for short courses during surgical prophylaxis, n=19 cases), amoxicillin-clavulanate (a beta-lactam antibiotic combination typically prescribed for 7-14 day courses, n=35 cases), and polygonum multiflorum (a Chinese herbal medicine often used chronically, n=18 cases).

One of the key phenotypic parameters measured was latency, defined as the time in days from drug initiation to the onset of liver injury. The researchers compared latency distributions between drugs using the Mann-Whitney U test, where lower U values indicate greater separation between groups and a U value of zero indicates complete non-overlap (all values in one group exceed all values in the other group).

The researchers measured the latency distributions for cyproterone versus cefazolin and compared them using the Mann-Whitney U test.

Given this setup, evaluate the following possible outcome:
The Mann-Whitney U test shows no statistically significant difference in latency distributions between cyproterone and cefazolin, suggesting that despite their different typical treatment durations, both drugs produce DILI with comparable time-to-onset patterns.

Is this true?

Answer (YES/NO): NO